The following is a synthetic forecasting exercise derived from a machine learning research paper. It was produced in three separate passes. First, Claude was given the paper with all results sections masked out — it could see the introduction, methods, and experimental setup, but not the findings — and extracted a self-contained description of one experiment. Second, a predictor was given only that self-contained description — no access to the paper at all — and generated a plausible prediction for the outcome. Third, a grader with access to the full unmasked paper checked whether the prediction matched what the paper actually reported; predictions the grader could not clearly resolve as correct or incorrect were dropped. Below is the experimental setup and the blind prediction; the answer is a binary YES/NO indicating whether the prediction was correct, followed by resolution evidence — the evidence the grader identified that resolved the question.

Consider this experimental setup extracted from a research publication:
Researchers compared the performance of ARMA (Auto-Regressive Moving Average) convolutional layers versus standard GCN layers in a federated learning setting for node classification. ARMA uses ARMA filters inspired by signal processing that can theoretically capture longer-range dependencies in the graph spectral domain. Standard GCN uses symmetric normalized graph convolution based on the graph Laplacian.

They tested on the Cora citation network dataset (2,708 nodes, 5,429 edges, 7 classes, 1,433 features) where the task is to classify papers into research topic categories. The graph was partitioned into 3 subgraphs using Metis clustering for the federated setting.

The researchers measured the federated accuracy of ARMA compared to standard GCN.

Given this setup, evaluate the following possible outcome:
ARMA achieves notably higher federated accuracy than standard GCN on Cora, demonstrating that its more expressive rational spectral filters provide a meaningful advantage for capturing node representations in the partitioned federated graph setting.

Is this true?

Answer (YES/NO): NO